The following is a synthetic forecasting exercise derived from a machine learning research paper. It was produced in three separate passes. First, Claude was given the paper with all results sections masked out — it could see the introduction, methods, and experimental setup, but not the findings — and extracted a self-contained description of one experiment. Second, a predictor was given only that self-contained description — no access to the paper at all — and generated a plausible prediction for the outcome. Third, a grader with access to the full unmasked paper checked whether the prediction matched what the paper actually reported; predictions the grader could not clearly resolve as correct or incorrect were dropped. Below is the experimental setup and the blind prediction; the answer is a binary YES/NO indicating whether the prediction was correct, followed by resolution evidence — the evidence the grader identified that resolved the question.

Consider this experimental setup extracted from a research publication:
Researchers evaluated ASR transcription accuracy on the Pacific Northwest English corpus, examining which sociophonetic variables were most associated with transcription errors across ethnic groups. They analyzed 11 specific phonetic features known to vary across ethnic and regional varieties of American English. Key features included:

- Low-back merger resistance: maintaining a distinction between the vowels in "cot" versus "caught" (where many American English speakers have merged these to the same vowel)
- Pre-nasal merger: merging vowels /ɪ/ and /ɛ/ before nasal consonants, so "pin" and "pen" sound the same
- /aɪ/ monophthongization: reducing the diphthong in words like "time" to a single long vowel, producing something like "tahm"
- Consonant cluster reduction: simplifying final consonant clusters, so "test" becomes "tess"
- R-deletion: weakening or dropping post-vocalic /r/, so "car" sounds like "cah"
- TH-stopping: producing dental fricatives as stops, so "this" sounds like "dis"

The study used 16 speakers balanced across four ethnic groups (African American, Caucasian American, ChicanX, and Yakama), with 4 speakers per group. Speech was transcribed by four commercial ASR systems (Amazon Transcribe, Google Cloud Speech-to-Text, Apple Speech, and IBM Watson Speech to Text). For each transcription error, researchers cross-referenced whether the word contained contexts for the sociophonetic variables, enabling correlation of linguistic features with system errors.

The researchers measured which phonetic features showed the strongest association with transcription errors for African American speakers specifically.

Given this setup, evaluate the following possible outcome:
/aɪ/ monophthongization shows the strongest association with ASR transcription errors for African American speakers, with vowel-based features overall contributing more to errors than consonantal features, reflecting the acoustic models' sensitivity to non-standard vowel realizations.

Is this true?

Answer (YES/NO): NO